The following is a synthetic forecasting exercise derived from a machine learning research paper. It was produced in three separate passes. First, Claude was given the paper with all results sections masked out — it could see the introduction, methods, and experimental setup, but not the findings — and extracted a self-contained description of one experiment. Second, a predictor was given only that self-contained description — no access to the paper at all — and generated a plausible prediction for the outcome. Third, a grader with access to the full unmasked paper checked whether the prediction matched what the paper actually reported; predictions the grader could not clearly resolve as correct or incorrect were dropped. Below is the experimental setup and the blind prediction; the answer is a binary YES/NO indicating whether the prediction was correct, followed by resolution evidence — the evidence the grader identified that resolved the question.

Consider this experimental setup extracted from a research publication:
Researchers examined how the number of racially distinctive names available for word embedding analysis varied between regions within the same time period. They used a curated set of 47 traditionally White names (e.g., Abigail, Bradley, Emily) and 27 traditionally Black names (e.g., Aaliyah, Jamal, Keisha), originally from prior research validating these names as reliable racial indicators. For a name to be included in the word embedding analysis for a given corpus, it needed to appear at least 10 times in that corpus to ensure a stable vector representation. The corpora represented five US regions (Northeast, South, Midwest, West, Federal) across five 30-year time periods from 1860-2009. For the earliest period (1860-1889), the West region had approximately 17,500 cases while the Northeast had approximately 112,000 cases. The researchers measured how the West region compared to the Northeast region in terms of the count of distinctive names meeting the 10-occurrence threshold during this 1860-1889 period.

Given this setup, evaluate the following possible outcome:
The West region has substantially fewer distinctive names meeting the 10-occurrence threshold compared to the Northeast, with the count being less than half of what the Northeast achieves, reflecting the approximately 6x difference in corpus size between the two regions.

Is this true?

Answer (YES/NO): NO